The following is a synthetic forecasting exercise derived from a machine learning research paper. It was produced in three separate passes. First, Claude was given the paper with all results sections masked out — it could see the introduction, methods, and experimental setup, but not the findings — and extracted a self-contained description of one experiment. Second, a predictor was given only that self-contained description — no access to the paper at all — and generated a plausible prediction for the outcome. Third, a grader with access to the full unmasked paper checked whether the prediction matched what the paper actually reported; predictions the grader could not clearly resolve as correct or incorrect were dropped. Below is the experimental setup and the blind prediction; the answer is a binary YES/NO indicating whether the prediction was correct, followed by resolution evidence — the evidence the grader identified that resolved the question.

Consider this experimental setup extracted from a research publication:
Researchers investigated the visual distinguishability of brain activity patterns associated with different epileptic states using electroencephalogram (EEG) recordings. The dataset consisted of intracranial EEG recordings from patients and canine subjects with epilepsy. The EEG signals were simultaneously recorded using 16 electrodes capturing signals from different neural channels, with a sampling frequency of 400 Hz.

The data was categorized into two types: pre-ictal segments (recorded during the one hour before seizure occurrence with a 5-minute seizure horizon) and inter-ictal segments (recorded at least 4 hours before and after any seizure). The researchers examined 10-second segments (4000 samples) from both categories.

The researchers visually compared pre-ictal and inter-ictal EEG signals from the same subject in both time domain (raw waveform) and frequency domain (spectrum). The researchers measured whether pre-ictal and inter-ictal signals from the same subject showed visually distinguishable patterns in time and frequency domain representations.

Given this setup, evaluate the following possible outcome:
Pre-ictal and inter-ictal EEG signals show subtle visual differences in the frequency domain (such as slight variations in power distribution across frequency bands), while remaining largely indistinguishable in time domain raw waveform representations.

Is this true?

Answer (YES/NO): NO